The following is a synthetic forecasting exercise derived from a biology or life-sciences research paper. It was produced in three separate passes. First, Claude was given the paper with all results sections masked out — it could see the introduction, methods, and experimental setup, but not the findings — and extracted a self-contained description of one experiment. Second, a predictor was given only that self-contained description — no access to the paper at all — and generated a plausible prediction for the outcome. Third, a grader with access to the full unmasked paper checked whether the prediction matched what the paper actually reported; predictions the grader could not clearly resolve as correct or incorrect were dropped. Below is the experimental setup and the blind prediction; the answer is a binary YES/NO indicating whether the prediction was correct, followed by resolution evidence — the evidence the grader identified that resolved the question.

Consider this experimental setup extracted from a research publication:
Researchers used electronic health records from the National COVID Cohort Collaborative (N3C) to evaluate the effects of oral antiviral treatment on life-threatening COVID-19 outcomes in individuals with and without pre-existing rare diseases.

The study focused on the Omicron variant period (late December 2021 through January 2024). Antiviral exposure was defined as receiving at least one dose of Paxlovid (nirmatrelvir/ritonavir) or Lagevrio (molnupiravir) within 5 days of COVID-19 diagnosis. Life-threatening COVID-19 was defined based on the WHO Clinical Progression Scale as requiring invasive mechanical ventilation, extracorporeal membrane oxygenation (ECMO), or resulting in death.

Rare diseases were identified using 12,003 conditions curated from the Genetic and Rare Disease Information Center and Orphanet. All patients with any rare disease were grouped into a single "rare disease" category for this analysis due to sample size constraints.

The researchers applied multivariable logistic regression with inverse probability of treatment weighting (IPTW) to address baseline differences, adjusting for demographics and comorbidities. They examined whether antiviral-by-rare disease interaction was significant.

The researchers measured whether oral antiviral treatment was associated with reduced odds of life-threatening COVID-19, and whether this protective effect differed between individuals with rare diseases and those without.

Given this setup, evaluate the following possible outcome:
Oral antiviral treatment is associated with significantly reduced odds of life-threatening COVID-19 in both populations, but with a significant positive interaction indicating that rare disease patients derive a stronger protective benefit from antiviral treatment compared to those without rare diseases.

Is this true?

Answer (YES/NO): NO